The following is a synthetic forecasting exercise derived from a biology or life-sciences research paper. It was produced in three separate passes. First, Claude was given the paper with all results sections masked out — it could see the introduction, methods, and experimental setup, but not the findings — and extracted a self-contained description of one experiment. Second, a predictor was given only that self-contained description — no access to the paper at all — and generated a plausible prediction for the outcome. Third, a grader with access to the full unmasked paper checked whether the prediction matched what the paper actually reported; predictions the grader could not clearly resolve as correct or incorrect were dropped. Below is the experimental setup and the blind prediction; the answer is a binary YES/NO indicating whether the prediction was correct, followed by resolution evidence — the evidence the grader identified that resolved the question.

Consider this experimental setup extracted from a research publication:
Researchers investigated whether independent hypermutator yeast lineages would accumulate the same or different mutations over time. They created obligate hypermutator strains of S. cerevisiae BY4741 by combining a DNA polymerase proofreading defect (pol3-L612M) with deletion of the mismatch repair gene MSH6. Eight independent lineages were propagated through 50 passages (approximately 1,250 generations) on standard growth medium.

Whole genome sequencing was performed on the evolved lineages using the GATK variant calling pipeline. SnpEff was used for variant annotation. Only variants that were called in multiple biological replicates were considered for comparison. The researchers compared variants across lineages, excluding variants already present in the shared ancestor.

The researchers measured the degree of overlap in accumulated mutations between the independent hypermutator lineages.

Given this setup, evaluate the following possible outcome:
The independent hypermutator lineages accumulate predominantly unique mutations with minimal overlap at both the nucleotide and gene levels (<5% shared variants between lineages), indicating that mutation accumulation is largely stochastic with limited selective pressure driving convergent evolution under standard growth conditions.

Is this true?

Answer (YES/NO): YES